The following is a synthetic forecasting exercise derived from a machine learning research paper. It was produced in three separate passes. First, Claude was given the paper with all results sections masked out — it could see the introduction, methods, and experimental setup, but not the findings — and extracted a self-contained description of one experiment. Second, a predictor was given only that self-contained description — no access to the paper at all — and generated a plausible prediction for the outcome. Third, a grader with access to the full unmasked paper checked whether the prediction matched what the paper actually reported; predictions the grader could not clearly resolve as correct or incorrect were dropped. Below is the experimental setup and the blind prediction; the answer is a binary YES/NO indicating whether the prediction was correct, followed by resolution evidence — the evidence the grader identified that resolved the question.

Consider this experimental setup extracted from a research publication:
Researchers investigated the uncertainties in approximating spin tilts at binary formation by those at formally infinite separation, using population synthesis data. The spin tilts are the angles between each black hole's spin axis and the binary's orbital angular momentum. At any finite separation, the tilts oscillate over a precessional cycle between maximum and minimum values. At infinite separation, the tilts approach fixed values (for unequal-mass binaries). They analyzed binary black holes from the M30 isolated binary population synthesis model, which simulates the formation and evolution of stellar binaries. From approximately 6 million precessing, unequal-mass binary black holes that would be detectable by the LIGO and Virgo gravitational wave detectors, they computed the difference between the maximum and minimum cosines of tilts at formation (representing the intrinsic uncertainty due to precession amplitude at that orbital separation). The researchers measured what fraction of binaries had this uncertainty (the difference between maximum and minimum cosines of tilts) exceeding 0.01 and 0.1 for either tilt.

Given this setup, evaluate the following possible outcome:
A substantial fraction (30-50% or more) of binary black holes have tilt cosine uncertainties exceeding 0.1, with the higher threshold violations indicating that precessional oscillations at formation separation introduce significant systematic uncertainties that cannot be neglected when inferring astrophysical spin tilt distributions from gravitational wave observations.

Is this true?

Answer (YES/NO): NO